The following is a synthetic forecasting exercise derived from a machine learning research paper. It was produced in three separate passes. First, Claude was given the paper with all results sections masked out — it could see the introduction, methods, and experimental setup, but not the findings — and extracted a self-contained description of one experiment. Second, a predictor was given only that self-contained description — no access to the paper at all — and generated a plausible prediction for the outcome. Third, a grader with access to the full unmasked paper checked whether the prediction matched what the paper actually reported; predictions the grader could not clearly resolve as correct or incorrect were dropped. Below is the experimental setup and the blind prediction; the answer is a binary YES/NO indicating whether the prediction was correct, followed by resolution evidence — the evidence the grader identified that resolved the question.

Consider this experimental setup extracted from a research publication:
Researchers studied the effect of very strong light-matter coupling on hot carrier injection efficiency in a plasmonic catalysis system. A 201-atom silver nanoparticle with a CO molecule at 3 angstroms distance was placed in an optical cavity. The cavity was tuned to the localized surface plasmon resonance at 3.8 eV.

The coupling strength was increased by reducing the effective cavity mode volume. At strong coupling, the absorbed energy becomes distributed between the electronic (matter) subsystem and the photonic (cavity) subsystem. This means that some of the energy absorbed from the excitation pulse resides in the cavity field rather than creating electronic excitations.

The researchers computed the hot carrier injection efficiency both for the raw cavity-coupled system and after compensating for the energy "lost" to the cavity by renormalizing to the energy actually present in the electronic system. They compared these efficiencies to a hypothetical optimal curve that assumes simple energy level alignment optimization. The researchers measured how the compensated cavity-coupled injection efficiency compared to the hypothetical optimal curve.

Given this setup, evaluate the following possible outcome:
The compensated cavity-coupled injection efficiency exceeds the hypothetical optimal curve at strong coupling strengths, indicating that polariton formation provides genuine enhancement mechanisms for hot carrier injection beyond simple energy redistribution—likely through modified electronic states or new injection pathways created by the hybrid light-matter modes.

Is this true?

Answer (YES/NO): YES